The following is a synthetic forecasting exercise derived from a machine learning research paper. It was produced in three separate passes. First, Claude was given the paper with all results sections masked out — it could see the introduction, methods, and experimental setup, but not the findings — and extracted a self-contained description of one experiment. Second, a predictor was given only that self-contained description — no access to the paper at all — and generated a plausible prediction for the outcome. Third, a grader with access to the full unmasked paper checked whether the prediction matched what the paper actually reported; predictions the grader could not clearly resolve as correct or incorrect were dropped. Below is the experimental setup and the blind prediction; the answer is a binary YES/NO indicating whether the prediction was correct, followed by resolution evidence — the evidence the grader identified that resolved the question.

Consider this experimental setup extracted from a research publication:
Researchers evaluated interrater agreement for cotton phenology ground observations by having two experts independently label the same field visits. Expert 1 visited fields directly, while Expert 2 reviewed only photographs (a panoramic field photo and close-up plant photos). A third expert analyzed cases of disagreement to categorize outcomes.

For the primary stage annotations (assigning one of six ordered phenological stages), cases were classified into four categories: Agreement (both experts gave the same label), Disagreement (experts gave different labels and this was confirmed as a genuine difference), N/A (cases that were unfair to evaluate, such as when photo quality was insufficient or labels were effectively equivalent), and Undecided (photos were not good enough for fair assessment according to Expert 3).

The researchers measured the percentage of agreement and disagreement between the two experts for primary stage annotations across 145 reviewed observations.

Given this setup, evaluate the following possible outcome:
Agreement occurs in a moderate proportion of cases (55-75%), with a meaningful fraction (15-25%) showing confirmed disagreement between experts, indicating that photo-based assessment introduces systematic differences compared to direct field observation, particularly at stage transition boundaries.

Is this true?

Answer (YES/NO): NO